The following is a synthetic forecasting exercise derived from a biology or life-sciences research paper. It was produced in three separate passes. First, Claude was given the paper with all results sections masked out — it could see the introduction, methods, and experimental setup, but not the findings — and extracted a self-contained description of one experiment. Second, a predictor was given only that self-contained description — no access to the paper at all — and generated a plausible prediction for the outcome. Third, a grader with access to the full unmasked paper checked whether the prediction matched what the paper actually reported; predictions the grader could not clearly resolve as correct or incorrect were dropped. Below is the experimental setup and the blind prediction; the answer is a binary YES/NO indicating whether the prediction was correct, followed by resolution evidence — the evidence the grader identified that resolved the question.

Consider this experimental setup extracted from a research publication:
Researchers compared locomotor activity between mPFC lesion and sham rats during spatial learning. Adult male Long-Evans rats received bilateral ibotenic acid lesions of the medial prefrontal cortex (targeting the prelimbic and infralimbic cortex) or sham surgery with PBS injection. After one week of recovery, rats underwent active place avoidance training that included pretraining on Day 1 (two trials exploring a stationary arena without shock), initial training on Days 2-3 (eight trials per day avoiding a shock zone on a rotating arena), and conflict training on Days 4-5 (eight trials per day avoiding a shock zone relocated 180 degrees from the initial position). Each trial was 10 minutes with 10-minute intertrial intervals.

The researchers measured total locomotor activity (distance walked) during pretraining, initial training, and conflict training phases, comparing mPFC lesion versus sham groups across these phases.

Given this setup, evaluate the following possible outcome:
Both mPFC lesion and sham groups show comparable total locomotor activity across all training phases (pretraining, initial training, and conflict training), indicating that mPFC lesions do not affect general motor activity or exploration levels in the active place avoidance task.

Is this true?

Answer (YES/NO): YES